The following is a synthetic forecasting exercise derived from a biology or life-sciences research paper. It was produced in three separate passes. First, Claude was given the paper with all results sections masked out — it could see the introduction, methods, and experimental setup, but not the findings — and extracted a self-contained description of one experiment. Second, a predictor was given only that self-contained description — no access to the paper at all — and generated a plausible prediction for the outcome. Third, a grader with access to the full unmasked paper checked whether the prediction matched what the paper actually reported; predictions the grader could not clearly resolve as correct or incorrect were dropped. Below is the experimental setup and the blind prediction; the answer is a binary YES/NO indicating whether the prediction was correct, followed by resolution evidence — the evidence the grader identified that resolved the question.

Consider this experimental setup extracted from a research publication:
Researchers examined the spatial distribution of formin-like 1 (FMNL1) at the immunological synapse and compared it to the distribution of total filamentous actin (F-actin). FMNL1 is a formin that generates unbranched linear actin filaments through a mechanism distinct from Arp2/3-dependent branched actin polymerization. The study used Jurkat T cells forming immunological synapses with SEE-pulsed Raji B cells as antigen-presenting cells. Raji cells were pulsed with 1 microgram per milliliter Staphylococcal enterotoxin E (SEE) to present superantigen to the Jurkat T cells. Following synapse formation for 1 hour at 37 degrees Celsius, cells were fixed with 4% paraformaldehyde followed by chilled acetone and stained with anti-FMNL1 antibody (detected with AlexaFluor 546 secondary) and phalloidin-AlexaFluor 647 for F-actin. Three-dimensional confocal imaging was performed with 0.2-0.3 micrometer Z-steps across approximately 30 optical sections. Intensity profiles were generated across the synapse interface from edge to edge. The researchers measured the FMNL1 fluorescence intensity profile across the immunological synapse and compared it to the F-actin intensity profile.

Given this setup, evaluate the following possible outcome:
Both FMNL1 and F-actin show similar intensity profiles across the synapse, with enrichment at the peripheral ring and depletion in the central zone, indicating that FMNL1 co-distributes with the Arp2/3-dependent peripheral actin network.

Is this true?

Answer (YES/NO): NO